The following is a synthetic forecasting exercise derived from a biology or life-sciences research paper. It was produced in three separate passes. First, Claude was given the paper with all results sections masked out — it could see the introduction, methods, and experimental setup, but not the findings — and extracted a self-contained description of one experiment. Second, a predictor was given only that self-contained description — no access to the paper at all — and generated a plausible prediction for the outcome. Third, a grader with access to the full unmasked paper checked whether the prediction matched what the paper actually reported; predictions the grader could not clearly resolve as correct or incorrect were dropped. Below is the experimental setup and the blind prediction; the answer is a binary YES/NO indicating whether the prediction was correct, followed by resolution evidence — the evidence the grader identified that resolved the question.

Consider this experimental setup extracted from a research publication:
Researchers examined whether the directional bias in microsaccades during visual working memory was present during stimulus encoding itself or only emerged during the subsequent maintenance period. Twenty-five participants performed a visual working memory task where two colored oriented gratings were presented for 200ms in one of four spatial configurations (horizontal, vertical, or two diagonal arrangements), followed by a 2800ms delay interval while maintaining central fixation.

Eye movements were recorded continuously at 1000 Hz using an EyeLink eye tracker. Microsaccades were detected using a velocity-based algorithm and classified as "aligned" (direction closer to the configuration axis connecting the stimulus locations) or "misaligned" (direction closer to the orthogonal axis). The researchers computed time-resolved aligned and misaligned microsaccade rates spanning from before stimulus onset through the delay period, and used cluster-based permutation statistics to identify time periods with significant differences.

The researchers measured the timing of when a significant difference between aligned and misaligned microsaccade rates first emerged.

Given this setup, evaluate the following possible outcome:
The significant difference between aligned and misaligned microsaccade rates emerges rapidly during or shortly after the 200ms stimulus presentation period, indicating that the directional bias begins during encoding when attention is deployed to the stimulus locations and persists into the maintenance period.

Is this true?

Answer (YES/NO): YES